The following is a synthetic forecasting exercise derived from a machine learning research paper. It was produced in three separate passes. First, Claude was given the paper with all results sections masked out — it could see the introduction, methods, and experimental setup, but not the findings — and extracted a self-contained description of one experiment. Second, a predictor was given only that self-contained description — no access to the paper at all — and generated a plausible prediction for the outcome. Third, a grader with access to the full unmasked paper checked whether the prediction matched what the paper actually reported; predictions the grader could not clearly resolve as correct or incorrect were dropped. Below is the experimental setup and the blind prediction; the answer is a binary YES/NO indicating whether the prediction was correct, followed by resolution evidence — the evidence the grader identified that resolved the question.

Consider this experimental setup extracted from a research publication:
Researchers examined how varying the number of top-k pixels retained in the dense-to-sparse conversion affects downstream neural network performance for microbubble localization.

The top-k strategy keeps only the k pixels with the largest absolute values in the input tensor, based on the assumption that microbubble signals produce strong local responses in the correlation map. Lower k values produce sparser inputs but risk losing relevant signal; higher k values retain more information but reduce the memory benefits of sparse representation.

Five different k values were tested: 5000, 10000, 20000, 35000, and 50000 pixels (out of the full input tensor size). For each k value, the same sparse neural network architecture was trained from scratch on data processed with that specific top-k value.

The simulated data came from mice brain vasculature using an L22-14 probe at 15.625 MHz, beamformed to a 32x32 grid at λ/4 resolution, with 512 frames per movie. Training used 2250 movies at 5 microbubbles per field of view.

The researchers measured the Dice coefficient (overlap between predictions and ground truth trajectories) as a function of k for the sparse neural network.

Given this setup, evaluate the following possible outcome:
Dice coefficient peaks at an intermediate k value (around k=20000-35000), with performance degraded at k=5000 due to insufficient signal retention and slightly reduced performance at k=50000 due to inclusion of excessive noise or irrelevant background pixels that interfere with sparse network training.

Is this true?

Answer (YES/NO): NO